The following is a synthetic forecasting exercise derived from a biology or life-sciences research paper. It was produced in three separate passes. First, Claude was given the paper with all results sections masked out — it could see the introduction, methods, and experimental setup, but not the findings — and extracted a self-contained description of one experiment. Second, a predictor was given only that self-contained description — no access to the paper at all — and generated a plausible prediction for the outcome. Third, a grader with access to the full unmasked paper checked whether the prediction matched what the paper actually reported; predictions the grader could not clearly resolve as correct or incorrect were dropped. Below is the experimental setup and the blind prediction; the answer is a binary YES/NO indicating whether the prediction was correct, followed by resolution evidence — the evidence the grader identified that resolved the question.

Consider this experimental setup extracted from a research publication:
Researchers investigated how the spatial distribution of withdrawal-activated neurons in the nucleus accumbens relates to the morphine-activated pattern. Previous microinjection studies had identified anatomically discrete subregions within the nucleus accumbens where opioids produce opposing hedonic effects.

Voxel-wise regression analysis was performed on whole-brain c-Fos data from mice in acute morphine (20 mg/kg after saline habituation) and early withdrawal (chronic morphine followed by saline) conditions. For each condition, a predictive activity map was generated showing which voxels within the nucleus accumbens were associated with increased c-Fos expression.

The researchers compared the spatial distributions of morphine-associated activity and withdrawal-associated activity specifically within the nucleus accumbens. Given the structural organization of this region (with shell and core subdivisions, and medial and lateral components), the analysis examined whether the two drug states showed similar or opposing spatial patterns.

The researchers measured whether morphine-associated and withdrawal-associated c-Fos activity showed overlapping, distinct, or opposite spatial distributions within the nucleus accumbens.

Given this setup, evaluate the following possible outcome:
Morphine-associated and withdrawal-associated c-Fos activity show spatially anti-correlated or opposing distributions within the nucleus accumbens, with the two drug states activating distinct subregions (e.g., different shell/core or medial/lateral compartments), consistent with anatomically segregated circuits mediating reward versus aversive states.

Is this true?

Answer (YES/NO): YES